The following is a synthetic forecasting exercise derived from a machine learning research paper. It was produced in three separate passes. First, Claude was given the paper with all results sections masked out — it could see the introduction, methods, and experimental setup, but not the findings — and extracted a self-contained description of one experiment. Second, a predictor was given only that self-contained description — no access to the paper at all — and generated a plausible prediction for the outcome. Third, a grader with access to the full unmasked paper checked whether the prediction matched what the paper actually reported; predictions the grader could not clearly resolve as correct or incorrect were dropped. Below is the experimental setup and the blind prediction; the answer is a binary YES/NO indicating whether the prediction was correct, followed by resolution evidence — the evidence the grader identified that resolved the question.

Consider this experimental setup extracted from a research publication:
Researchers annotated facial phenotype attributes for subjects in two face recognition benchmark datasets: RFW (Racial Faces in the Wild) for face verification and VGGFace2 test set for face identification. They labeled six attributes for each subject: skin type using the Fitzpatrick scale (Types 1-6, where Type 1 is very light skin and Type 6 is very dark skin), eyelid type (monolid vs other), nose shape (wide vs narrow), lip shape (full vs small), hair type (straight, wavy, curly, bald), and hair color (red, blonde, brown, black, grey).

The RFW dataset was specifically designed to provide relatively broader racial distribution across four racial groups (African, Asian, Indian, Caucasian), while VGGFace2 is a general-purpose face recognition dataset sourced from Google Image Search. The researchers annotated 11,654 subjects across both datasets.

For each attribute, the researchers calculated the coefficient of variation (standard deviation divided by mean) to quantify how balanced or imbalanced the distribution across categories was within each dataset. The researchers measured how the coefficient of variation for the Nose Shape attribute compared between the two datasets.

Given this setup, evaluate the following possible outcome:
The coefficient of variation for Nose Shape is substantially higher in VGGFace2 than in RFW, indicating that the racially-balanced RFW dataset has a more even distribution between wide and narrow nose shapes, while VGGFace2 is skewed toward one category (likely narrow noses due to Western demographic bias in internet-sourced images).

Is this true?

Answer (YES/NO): NO